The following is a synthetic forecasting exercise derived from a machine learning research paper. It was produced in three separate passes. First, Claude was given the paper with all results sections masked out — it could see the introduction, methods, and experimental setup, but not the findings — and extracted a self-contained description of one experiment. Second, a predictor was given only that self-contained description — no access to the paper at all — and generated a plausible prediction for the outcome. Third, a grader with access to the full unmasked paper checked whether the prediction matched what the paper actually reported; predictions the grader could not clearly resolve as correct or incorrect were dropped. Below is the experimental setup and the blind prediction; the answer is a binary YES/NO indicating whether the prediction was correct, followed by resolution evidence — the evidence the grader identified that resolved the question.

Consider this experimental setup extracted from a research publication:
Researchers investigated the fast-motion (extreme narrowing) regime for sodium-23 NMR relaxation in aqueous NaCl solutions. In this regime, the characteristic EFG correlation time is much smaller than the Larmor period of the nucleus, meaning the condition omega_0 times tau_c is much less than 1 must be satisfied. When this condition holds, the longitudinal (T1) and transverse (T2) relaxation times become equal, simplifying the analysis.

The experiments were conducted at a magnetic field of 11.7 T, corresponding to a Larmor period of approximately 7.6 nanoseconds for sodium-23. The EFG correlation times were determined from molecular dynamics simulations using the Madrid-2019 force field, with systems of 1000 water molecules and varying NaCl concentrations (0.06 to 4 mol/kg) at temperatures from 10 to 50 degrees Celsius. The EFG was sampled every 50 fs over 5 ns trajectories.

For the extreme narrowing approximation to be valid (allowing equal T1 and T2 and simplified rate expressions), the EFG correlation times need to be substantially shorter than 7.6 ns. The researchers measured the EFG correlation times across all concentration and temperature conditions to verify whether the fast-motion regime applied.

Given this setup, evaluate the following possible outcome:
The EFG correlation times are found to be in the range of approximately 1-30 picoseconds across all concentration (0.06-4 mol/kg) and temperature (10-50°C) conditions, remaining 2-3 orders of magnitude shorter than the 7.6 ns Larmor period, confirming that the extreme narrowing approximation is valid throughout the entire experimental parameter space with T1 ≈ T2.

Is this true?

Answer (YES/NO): NO